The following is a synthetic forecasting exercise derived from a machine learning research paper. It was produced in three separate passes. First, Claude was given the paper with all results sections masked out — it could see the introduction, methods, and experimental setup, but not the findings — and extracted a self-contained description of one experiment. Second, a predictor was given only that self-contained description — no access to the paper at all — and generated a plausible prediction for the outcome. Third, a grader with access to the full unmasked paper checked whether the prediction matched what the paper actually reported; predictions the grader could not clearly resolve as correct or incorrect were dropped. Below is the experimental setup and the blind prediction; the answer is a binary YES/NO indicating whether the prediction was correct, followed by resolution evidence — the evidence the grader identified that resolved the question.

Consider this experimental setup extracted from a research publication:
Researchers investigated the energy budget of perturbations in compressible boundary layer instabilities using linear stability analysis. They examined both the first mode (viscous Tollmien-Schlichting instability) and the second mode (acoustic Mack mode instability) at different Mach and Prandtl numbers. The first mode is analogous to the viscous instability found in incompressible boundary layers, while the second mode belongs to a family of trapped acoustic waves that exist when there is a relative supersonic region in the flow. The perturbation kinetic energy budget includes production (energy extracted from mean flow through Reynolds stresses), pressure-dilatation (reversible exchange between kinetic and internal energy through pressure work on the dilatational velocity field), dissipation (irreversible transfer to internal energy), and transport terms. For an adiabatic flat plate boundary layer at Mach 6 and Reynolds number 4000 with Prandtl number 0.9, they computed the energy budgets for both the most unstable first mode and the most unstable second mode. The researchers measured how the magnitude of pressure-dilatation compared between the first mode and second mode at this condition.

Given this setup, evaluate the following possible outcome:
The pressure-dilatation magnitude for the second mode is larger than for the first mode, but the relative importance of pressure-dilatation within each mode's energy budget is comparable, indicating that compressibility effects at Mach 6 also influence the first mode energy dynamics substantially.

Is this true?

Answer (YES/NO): NO